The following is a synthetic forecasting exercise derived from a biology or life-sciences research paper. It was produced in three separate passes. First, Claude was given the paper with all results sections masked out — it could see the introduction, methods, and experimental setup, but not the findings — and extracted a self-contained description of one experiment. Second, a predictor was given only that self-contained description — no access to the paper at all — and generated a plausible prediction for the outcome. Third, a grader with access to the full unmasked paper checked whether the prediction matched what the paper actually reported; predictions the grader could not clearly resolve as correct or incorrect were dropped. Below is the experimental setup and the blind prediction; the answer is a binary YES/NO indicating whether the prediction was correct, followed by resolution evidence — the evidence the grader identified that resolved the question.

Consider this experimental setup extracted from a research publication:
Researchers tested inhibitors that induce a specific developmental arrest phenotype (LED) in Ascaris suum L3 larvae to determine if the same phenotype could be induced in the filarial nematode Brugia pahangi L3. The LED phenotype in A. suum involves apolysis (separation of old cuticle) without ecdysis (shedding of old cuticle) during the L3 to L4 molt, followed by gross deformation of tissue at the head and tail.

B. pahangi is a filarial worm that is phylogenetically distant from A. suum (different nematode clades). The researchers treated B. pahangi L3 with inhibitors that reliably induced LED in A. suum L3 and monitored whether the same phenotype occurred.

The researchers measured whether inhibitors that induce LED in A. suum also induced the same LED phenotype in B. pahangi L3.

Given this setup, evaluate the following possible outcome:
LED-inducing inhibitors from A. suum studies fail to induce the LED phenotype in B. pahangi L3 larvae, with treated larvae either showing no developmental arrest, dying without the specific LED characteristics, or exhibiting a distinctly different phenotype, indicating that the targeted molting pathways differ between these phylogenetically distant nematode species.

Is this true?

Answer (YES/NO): YES